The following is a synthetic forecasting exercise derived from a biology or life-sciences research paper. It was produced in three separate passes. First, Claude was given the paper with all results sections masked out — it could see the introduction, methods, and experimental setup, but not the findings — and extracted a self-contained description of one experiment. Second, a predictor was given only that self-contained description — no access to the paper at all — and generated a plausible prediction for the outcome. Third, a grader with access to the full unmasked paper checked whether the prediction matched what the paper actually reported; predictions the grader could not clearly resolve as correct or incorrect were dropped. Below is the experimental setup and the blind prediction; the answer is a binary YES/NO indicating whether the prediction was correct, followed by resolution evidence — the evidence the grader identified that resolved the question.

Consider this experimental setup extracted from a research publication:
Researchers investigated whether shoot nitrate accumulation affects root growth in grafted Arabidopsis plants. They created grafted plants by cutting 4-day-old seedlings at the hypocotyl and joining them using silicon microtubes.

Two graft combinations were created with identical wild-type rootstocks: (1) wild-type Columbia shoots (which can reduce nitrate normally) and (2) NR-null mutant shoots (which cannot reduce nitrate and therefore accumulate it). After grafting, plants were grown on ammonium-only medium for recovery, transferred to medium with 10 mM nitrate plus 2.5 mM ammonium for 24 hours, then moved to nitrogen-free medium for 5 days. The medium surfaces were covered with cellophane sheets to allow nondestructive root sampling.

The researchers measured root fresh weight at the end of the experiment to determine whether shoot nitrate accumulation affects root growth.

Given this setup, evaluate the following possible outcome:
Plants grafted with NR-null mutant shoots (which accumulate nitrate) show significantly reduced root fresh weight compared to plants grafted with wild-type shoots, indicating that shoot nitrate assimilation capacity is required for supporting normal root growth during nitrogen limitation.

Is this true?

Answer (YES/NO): NO